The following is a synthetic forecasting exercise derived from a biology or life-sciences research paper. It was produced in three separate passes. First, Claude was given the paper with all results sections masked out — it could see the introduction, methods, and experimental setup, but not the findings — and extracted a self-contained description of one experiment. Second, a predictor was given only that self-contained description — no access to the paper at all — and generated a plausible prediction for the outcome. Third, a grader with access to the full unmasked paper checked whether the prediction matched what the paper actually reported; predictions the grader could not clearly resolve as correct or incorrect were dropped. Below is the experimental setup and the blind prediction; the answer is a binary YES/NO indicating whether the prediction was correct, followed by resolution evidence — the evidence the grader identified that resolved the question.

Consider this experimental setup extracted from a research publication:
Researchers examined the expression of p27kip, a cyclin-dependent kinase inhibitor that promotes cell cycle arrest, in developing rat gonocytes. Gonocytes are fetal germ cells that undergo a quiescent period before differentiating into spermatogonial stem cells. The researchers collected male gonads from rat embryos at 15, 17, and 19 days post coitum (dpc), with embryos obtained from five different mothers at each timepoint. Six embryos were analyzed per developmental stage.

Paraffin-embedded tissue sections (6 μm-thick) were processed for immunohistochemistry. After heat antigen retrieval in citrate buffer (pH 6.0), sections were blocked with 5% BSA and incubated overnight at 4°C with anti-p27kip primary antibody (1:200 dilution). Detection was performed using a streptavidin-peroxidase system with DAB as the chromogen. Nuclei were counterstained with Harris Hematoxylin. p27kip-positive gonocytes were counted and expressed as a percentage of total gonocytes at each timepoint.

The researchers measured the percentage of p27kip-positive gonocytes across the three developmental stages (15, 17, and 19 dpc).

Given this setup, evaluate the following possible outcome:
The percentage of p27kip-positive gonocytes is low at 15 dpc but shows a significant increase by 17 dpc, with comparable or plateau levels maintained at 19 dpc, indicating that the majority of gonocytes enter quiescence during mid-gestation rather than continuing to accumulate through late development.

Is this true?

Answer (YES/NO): YES